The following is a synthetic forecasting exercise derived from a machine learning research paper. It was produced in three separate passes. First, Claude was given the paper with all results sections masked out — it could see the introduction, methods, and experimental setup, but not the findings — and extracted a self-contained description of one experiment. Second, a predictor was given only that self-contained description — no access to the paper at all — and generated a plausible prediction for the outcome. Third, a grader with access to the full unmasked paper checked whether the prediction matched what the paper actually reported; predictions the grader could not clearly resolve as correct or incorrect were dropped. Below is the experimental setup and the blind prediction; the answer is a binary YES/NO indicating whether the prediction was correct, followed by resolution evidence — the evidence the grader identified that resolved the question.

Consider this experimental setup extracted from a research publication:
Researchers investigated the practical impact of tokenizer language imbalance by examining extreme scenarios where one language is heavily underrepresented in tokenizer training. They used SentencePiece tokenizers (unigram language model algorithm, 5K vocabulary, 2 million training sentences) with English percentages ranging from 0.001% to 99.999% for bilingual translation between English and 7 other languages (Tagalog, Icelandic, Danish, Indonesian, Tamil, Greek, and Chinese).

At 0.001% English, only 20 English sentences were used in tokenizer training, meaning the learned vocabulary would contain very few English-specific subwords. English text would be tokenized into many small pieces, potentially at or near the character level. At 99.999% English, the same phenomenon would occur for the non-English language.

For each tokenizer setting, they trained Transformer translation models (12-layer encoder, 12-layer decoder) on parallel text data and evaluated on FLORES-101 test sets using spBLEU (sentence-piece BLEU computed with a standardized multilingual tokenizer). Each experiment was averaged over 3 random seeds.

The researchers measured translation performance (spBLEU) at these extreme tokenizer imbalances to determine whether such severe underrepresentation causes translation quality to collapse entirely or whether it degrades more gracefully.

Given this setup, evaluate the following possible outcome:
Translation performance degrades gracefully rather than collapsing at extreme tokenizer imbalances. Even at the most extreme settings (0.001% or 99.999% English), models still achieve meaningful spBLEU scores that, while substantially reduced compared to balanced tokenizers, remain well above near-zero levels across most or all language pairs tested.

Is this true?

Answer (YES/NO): NO